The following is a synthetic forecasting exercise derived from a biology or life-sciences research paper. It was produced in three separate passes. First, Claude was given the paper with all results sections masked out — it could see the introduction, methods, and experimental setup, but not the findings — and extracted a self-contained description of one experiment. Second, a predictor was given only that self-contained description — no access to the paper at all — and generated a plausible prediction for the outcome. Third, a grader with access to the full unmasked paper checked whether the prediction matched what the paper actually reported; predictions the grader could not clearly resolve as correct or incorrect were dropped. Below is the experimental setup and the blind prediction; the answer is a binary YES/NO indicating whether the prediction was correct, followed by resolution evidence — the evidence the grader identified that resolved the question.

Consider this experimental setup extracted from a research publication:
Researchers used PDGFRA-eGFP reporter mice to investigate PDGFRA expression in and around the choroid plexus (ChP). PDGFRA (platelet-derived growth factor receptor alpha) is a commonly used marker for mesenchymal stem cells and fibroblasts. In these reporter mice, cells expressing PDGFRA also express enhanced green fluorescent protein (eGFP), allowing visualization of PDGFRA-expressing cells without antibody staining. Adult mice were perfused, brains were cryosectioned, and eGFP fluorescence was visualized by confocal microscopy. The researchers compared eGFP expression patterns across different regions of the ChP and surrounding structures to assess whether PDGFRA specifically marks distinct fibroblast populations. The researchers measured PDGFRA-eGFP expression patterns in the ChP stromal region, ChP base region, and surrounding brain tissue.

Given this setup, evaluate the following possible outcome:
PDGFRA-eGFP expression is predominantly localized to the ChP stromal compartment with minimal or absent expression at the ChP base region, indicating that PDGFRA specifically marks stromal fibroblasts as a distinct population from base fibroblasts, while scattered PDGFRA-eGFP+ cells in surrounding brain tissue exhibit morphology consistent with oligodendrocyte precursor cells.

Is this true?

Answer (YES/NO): NO